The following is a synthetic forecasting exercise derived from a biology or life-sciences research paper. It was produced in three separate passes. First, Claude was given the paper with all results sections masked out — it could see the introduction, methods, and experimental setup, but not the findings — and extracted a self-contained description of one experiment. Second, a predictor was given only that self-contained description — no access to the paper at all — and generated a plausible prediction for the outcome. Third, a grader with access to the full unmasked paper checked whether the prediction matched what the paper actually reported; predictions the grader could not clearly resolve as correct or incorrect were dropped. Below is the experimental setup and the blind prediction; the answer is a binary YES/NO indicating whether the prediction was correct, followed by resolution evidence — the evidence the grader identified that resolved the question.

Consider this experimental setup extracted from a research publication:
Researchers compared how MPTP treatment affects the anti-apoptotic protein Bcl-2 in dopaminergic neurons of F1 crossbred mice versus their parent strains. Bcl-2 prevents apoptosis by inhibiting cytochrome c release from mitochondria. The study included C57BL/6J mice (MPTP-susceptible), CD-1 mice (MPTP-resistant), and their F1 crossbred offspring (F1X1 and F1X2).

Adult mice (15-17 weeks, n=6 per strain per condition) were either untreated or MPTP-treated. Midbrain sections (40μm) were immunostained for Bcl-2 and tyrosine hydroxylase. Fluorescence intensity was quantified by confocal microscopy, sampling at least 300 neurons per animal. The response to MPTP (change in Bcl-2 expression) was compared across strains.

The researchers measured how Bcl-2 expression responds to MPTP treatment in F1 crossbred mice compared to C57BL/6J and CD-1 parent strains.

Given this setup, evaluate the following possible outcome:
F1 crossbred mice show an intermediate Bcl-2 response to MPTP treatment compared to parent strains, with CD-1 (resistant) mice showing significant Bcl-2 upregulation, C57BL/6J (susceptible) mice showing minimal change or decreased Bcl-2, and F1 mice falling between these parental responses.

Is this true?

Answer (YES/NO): NO